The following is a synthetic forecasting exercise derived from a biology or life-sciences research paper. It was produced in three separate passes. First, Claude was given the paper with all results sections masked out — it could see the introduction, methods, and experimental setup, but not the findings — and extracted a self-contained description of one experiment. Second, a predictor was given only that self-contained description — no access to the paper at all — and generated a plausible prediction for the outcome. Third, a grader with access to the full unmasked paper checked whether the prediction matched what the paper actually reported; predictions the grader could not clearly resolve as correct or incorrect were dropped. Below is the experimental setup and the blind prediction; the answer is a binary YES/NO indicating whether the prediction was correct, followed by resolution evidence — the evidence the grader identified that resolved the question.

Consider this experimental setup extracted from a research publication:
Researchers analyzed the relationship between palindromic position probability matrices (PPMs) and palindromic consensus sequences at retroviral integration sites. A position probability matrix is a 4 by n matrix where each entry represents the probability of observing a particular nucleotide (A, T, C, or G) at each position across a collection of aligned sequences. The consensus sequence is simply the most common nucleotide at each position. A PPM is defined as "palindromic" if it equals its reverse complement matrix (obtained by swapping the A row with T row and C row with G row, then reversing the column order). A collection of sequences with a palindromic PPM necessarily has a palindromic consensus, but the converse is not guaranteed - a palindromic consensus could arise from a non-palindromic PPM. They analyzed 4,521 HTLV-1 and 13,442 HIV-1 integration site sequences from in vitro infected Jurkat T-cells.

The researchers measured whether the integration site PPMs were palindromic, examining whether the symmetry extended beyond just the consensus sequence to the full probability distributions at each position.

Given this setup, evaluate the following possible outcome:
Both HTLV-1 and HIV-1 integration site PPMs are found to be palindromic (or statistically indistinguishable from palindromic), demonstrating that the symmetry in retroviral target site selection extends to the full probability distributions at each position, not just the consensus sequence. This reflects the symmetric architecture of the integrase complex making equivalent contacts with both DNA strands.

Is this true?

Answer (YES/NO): NO